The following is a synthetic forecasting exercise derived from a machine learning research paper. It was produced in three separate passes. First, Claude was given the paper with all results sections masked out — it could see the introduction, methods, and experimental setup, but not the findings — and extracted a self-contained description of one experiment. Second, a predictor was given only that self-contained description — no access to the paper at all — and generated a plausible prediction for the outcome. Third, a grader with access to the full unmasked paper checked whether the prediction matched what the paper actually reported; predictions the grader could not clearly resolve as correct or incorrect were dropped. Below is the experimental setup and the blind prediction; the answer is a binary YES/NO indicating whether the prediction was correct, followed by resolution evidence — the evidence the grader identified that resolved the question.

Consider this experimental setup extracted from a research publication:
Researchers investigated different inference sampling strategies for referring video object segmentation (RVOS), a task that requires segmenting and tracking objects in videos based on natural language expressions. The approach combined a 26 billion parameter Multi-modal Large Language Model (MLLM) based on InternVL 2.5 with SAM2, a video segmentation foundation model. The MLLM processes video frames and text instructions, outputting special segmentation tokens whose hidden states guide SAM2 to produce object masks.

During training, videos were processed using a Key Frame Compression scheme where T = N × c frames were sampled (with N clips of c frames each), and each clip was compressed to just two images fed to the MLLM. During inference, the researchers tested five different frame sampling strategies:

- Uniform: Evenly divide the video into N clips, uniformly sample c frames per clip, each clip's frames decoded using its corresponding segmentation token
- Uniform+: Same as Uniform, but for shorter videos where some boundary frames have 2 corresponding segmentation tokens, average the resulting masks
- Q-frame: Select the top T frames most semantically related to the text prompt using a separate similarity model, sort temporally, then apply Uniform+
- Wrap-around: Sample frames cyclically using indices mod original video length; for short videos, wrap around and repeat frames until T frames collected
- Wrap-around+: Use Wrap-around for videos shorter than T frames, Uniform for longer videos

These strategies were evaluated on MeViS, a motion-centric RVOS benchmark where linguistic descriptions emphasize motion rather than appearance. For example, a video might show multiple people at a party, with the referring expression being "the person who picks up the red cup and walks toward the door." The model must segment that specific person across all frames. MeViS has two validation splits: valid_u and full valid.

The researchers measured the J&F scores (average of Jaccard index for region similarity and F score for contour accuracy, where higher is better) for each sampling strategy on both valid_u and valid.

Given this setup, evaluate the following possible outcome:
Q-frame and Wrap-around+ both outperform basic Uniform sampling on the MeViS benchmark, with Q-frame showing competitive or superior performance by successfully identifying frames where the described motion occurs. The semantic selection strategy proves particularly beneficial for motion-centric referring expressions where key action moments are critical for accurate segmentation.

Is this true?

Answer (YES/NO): NO